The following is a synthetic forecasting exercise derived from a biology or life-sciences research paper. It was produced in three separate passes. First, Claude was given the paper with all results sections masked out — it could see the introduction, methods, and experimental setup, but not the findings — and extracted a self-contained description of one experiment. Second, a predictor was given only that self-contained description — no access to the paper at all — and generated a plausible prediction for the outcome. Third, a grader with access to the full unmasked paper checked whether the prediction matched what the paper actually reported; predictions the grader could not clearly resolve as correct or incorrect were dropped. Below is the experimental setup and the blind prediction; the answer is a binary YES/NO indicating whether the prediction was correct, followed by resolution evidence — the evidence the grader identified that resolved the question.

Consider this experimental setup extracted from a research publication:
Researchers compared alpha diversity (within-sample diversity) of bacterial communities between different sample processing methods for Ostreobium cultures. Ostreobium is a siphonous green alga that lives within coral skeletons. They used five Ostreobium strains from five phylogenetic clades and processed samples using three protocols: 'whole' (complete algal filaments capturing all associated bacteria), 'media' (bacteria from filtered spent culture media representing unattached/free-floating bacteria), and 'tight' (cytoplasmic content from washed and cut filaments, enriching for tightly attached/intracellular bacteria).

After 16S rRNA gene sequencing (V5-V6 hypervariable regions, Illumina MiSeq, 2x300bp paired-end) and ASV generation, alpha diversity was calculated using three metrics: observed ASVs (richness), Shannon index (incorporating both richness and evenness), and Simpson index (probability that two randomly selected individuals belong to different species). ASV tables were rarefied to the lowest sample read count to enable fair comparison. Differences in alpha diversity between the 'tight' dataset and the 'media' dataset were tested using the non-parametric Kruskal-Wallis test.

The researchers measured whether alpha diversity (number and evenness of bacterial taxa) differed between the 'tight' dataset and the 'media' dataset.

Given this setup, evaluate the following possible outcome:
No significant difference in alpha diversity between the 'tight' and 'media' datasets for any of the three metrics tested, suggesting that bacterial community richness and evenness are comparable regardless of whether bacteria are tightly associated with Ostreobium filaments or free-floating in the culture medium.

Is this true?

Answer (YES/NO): NO